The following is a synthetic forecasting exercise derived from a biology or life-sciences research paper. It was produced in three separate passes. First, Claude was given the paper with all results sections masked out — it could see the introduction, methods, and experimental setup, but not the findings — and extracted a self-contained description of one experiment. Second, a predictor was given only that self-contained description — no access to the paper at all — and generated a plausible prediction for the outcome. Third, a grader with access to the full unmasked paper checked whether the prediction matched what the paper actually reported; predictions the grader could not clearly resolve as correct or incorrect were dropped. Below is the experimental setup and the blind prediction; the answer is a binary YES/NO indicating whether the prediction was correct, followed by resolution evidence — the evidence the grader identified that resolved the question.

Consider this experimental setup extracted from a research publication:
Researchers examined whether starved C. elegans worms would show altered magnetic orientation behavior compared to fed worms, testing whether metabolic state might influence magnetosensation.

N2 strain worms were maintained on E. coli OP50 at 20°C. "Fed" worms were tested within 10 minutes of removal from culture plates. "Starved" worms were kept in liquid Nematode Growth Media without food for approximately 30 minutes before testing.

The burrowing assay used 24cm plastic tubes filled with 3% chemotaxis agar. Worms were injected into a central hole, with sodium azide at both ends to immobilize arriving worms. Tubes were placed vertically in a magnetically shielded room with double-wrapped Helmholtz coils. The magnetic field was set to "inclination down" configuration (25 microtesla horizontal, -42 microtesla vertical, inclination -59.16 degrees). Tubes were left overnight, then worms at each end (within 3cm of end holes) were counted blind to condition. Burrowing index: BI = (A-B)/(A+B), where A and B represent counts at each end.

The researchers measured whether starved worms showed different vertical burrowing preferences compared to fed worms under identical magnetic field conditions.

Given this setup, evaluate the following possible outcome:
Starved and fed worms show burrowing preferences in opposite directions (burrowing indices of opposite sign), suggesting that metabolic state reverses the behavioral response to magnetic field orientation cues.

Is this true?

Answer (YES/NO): NO